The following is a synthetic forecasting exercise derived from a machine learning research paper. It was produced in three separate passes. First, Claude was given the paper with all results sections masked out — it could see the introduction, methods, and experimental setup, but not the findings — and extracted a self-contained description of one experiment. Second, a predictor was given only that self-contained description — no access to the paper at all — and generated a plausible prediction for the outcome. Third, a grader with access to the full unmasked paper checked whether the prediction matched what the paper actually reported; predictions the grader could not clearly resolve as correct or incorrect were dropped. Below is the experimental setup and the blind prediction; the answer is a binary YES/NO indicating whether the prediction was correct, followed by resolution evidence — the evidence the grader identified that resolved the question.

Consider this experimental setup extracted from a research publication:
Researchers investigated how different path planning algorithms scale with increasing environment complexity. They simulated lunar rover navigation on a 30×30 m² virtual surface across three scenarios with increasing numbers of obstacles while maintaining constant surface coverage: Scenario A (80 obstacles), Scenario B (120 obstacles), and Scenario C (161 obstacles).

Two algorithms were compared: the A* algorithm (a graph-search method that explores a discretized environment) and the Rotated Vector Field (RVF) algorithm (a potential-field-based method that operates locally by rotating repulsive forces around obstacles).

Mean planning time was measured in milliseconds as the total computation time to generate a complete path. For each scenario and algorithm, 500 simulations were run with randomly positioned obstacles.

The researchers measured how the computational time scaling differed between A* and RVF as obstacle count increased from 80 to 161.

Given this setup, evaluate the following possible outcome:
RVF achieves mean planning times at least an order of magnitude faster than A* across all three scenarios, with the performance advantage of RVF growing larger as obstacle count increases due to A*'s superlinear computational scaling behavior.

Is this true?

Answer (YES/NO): NO